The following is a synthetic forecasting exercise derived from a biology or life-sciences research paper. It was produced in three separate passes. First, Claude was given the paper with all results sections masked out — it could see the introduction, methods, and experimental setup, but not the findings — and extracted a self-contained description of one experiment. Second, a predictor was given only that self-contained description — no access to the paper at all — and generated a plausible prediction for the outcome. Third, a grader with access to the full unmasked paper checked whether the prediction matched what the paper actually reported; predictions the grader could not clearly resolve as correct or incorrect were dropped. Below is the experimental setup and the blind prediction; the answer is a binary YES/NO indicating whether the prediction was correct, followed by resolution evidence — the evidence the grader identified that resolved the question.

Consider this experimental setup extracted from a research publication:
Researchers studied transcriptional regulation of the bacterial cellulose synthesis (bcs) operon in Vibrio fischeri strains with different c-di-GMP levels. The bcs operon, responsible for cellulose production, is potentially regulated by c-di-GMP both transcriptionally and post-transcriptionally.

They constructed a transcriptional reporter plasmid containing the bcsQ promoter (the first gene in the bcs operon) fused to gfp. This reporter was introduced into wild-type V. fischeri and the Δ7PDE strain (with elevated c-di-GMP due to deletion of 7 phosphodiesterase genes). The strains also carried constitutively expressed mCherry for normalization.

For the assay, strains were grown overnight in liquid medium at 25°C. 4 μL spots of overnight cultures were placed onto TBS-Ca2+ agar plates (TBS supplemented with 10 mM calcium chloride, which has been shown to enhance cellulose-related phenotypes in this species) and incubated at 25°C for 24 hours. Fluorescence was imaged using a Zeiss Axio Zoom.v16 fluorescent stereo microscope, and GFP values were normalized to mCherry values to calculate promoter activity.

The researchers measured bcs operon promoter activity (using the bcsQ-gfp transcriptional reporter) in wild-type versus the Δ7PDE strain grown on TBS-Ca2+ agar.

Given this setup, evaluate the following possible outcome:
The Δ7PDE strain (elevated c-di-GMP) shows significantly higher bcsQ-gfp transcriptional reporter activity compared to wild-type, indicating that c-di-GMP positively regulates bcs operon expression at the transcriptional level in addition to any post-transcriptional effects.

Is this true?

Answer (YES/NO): YES